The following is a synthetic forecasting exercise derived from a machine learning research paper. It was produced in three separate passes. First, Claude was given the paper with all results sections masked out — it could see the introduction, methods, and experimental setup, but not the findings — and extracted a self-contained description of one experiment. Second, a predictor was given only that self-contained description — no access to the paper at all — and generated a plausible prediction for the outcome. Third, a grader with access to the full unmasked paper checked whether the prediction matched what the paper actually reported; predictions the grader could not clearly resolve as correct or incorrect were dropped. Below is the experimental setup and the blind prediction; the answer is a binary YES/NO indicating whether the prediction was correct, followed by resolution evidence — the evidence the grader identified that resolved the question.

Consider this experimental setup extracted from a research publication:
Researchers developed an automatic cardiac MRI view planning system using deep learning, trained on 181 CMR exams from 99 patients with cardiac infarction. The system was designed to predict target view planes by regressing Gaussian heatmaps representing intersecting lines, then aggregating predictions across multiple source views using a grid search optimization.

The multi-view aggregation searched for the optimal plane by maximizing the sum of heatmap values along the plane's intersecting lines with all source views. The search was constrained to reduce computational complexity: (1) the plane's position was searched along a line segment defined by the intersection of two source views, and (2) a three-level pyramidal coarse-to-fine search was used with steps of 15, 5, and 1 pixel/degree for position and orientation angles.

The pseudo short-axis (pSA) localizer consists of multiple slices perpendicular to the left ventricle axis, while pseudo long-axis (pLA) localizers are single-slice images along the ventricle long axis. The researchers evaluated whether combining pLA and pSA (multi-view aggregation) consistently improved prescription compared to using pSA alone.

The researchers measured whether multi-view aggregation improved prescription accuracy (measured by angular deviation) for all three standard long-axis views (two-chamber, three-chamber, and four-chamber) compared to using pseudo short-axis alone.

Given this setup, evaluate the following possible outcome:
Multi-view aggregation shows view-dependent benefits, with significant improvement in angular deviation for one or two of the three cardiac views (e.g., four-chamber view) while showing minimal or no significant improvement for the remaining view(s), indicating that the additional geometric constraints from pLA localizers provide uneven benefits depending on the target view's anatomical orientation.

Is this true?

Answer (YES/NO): NO